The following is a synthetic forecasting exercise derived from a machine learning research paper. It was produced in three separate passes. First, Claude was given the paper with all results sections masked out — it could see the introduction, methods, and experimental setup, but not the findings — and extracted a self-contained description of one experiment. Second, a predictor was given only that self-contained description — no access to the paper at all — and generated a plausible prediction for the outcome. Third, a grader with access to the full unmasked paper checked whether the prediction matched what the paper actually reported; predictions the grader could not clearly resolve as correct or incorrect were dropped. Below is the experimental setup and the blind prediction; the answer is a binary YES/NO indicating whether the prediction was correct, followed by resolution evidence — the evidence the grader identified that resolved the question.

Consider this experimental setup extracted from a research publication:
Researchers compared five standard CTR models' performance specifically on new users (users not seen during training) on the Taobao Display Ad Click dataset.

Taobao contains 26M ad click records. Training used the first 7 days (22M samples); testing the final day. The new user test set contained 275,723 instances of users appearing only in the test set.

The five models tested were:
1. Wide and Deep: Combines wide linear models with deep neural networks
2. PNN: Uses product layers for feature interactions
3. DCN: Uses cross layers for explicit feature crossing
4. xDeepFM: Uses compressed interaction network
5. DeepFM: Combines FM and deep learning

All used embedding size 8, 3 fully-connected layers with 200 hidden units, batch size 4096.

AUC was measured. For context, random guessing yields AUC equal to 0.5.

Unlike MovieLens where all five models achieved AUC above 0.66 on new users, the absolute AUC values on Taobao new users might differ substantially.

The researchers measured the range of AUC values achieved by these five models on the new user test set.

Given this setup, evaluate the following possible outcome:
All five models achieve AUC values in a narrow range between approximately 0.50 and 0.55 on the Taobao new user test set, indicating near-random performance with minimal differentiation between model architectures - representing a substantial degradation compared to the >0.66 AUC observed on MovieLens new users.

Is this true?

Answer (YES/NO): NO